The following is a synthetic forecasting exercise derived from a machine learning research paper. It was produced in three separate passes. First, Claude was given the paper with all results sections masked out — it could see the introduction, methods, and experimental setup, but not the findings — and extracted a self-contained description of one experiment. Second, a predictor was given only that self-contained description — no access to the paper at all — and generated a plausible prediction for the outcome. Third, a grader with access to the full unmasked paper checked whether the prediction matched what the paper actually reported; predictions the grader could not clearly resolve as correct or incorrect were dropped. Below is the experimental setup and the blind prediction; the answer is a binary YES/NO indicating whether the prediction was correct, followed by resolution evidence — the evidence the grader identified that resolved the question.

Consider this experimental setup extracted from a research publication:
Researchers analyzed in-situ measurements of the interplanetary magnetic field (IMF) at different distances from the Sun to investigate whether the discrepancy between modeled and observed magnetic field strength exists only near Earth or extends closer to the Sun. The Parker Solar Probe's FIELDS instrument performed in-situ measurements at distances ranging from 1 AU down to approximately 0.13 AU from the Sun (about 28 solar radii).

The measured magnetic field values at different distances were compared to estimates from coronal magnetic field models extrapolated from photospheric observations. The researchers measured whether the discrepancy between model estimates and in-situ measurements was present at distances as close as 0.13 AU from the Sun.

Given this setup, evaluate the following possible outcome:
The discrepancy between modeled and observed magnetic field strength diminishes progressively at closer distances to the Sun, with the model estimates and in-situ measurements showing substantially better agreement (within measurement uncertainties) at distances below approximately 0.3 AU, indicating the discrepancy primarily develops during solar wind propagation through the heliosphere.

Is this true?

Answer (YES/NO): NO